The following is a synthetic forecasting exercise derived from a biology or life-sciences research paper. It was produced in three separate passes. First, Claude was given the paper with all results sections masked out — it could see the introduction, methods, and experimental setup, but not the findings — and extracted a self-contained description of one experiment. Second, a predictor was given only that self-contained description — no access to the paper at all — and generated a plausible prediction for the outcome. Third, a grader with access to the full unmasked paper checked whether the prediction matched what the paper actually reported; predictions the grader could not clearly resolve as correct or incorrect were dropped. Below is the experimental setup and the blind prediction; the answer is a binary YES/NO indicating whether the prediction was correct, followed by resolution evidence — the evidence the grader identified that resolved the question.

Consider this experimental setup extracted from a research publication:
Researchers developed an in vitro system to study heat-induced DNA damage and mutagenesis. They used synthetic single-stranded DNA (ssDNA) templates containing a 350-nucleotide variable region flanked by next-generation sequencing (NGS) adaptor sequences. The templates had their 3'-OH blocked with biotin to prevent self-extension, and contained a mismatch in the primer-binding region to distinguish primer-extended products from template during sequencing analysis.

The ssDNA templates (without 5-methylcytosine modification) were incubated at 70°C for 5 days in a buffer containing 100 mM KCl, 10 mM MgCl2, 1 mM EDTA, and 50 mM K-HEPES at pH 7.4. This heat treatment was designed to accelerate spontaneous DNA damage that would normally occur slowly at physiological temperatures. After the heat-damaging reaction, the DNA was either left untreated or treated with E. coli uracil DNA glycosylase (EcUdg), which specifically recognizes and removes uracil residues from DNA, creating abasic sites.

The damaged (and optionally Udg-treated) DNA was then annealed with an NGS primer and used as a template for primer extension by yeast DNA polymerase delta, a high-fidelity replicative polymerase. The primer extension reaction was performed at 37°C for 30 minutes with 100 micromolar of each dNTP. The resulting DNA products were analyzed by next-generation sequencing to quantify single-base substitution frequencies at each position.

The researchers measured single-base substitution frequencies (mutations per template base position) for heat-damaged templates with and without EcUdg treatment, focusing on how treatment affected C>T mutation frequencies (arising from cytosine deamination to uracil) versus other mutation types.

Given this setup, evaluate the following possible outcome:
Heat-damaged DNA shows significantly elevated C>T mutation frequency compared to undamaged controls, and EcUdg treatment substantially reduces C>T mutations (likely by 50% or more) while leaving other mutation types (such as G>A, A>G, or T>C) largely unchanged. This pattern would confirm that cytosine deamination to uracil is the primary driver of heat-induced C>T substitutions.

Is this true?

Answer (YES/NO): NO